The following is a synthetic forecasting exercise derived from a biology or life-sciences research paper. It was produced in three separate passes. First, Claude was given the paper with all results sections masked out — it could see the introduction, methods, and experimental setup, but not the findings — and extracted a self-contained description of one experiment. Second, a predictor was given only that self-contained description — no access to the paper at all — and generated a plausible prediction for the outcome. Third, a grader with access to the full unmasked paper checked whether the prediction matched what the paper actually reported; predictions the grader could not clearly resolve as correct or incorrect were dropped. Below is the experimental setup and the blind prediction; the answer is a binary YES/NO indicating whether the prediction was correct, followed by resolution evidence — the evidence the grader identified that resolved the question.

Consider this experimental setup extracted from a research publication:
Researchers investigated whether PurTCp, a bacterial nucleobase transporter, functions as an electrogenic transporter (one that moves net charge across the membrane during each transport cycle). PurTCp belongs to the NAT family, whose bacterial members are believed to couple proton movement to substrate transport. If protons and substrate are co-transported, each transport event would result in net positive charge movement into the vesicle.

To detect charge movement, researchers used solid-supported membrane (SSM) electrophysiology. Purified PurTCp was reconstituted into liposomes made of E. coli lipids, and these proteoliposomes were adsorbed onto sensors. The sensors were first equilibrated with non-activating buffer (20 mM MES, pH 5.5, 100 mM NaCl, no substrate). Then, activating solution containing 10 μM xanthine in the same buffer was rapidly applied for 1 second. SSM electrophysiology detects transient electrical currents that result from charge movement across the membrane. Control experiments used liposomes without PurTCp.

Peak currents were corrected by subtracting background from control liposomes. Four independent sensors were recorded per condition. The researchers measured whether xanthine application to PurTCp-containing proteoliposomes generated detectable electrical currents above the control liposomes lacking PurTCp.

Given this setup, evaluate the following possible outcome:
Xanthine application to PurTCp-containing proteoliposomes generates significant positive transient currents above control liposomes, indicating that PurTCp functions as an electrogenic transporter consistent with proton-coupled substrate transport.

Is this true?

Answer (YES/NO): YES